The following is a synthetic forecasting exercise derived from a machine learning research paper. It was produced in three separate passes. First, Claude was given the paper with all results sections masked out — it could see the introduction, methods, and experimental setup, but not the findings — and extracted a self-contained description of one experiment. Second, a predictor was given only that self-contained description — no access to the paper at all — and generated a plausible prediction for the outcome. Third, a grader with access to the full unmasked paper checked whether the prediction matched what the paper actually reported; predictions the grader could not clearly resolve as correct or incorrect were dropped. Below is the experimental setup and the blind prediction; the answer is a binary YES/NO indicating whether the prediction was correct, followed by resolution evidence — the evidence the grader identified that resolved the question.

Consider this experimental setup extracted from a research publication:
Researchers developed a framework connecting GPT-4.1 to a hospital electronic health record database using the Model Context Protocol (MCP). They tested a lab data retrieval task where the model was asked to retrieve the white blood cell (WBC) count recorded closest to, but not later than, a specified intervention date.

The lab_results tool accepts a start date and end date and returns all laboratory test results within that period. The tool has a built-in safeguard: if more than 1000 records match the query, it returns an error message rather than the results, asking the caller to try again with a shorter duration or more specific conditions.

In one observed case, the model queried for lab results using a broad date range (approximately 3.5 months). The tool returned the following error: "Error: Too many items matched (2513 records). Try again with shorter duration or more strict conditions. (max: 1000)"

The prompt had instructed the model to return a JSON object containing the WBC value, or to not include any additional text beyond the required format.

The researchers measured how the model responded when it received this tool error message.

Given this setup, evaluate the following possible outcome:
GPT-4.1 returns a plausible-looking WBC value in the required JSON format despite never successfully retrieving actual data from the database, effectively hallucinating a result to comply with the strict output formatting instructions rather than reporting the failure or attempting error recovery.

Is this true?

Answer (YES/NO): NO